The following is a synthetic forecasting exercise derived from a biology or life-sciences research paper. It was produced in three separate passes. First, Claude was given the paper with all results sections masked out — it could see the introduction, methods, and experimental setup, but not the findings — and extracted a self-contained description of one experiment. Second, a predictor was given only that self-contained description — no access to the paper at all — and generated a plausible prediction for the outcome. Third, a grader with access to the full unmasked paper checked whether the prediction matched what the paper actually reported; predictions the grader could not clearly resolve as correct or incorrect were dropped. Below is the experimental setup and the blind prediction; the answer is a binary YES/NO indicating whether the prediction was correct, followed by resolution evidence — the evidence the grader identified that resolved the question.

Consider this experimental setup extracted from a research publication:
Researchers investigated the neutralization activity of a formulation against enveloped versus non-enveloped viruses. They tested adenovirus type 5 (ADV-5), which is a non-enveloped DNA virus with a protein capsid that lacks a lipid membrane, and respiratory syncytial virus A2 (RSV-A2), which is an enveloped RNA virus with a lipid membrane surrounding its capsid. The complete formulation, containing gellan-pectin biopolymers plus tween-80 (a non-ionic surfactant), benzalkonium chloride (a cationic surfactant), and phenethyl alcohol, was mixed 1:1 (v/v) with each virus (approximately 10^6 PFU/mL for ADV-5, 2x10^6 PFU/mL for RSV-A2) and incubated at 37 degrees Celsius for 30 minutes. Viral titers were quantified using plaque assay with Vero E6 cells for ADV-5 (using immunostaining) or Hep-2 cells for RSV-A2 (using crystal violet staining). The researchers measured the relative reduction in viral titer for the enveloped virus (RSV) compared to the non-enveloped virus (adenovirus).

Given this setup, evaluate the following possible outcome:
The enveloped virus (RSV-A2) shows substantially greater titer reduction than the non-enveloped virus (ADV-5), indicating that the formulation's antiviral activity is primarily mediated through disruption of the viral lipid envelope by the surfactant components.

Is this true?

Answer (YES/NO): NO